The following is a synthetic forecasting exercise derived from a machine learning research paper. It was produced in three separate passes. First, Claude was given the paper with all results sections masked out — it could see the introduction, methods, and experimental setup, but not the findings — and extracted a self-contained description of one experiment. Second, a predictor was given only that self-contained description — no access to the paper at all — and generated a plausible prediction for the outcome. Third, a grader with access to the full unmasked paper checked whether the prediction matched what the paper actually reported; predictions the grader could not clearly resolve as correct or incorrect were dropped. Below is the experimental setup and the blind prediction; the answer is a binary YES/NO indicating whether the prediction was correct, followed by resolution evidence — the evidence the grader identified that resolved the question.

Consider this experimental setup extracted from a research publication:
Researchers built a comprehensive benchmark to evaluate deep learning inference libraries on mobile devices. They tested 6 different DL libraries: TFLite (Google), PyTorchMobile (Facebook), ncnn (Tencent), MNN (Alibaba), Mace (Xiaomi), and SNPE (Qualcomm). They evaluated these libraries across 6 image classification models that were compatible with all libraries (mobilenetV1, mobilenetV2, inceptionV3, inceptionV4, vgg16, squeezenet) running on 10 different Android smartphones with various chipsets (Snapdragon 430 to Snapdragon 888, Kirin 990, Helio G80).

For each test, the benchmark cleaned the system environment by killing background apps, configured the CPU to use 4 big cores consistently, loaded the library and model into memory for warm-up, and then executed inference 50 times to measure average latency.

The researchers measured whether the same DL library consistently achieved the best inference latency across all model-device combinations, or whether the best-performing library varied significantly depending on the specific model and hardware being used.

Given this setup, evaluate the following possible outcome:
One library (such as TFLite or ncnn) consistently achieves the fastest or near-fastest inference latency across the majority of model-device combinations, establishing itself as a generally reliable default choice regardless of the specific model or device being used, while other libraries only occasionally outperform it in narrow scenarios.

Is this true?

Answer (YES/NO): NO